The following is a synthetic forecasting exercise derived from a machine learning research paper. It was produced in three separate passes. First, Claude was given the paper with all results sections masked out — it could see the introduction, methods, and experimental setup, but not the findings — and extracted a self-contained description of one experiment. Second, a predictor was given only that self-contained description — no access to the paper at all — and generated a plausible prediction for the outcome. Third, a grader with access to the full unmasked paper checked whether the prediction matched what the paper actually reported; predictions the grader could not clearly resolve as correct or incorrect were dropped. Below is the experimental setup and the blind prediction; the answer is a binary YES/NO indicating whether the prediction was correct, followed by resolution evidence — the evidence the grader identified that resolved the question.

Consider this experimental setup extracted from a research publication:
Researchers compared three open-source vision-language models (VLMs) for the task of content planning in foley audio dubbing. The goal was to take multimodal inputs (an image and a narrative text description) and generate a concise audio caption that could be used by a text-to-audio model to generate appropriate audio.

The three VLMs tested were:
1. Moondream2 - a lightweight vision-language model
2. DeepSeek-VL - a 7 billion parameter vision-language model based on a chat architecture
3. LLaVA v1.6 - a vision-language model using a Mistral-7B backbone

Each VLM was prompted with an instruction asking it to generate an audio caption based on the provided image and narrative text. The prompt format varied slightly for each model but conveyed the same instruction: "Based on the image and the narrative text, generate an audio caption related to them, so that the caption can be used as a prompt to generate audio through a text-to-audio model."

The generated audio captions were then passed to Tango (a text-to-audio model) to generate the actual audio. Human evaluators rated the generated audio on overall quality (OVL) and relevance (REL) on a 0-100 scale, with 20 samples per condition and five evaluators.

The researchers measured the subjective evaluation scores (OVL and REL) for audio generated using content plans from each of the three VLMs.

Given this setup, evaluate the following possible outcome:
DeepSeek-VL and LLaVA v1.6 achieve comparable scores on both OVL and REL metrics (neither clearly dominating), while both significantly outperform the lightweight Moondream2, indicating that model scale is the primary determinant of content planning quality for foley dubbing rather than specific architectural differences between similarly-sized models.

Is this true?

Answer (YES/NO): NO